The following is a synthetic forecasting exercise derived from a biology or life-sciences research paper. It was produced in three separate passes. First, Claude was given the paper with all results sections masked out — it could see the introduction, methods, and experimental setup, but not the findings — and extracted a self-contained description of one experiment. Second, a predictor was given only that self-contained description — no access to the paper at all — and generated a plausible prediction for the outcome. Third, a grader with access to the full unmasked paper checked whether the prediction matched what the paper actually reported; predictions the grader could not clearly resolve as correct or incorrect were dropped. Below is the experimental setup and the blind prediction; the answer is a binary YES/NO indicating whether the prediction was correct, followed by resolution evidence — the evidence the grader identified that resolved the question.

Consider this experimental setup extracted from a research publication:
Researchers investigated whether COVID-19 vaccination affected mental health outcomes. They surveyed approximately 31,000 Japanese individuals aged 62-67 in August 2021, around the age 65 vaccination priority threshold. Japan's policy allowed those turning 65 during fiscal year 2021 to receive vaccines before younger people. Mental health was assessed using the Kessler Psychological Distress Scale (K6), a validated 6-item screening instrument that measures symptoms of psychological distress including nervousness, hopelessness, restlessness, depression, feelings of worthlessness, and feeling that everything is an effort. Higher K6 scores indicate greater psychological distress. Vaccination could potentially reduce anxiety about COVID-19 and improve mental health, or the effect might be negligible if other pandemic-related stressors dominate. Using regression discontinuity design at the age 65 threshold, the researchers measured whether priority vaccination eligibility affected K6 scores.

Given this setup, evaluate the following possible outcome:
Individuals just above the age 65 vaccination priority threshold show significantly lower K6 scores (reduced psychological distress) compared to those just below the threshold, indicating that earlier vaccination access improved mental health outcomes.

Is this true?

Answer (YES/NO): NO